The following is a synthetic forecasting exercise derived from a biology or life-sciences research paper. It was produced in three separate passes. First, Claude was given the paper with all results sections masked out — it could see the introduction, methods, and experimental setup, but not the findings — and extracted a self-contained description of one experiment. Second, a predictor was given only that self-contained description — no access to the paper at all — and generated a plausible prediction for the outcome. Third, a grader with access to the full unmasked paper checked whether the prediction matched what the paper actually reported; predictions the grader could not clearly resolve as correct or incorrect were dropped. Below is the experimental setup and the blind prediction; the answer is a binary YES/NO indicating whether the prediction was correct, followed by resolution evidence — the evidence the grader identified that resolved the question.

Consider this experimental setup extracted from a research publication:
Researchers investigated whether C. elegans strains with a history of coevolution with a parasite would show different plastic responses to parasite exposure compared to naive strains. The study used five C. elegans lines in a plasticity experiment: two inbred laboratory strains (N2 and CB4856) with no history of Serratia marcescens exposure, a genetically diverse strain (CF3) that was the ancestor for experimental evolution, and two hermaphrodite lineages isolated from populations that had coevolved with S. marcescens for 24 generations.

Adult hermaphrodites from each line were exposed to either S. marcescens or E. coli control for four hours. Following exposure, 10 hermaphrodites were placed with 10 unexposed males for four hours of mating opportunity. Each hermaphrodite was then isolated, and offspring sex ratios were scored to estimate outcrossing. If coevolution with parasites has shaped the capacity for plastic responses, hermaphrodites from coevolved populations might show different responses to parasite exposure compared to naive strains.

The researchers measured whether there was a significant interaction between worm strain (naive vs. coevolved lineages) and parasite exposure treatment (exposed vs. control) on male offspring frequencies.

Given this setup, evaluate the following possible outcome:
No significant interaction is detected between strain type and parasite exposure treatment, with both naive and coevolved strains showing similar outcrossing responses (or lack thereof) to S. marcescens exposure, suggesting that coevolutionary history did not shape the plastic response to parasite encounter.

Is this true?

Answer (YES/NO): YES